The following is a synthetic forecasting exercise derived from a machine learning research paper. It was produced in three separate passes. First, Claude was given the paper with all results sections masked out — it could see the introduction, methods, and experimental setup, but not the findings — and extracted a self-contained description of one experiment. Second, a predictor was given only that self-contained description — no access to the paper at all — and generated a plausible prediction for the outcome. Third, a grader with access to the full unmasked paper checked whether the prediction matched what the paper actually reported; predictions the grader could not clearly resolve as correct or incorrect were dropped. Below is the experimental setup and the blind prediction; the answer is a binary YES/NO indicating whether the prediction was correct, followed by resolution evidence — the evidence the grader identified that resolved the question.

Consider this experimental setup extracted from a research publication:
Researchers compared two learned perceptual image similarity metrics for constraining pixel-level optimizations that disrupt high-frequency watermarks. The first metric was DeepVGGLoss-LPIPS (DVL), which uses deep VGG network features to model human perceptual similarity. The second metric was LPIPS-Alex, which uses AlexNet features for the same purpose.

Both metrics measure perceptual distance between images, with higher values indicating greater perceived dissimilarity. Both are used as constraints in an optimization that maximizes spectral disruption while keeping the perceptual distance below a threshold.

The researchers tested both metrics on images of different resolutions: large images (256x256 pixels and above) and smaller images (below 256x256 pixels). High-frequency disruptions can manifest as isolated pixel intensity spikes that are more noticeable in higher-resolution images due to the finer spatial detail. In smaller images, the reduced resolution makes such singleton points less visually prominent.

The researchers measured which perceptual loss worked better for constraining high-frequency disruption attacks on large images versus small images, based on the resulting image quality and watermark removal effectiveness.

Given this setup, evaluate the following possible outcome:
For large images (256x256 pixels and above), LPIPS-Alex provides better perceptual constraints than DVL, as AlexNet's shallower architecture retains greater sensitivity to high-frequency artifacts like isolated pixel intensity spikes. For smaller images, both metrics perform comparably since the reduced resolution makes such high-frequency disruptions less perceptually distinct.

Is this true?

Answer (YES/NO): NO